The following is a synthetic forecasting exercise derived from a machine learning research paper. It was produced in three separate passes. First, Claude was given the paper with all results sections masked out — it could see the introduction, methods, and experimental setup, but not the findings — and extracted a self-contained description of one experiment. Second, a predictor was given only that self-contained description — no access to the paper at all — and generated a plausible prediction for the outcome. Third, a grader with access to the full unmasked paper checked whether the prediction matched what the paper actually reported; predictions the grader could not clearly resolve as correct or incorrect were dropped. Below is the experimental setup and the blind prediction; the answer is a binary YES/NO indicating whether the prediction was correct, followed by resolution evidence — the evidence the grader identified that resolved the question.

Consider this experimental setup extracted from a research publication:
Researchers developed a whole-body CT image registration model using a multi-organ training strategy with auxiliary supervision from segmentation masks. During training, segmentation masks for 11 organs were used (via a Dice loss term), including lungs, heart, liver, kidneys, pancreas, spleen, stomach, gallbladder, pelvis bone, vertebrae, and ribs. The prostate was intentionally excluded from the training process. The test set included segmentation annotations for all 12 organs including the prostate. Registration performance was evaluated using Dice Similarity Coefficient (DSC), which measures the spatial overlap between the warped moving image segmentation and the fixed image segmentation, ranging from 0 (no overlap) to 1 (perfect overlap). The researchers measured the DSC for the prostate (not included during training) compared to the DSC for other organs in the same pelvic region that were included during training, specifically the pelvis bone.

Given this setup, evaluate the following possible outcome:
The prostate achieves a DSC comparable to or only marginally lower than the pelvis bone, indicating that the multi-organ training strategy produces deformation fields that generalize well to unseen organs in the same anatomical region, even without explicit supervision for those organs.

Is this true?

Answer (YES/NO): NO